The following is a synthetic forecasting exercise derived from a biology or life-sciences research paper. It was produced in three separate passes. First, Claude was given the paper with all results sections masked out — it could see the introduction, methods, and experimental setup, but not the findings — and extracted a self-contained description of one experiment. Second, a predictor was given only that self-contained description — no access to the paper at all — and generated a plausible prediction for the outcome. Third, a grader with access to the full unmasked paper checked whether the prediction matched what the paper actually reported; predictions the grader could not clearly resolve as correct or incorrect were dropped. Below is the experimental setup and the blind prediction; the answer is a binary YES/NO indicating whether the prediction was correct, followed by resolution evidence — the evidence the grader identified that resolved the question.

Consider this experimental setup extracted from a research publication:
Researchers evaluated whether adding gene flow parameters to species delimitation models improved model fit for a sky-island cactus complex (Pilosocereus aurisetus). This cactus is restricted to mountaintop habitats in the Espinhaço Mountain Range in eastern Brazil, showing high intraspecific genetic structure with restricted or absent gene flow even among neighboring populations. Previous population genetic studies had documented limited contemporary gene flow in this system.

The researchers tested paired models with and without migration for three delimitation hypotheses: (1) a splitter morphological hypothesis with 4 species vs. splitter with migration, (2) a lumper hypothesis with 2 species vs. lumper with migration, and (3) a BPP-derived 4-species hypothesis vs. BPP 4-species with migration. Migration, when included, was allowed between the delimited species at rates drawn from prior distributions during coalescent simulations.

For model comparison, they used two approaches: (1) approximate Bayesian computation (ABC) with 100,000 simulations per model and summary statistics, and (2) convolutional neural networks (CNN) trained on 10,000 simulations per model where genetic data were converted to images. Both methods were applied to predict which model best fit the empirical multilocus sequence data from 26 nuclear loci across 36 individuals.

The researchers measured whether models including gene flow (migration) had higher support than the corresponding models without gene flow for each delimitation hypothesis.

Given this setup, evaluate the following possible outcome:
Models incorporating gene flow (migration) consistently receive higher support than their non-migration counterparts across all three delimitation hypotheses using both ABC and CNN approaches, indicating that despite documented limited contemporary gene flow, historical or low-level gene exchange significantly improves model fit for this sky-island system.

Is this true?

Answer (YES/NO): NO